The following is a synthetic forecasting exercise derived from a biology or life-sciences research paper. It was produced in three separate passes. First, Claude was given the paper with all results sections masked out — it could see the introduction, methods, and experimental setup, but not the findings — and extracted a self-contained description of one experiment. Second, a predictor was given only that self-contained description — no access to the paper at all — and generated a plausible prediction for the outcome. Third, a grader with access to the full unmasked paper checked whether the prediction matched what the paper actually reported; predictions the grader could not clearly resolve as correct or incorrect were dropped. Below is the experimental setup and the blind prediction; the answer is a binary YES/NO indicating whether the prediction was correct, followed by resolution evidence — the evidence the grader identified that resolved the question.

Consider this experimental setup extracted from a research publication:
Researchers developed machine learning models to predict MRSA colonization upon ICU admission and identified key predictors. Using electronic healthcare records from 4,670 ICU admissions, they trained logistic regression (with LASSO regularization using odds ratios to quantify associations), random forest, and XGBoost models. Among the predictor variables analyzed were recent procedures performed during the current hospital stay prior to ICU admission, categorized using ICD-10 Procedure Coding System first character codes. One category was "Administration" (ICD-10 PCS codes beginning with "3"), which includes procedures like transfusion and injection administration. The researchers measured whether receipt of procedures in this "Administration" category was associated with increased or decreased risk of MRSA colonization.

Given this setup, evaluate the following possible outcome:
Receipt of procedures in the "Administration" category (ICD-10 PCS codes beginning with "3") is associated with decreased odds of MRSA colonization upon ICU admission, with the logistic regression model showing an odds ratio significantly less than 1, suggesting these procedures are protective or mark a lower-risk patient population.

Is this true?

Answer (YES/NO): YES